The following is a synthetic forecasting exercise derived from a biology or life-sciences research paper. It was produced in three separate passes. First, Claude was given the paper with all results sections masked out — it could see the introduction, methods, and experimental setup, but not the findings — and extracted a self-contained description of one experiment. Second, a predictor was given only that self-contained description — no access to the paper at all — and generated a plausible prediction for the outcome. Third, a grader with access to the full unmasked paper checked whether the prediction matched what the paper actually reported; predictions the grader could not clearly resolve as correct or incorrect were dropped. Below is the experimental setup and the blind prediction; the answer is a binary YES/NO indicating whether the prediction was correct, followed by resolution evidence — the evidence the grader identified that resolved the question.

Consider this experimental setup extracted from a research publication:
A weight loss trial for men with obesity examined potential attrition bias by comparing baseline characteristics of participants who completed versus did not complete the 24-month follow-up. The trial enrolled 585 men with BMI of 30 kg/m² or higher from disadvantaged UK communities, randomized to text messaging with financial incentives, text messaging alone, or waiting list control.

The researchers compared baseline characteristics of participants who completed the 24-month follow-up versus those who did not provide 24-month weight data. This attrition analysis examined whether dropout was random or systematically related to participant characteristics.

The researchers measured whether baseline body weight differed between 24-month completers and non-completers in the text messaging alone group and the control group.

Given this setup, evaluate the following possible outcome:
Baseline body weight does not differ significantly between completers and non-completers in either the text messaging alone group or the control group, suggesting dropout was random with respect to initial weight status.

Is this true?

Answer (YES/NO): NO